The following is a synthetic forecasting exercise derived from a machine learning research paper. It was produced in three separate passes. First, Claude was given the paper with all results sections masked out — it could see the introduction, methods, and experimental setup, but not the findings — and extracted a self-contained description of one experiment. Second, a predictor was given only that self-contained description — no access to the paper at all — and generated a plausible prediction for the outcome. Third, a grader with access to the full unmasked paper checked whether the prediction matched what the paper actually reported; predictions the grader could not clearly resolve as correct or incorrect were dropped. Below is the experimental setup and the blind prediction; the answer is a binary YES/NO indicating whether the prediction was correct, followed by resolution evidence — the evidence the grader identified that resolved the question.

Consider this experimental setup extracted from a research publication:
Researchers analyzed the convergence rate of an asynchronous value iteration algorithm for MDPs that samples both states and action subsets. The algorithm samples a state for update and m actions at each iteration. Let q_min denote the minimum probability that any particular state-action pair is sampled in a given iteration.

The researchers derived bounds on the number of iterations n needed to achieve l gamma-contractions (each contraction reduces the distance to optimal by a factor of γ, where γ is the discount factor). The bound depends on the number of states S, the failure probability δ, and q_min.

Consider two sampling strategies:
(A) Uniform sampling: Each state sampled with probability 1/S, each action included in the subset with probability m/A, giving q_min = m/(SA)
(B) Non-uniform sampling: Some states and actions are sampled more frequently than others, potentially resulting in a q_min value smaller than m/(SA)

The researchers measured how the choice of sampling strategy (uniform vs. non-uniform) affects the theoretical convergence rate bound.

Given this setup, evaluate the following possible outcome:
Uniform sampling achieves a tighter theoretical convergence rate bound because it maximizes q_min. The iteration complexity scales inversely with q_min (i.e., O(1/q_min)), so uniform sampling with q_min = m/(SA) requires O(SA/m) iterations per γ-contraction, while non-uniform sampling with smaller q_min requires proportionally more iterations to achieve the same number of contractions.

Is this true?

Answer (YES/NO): NO